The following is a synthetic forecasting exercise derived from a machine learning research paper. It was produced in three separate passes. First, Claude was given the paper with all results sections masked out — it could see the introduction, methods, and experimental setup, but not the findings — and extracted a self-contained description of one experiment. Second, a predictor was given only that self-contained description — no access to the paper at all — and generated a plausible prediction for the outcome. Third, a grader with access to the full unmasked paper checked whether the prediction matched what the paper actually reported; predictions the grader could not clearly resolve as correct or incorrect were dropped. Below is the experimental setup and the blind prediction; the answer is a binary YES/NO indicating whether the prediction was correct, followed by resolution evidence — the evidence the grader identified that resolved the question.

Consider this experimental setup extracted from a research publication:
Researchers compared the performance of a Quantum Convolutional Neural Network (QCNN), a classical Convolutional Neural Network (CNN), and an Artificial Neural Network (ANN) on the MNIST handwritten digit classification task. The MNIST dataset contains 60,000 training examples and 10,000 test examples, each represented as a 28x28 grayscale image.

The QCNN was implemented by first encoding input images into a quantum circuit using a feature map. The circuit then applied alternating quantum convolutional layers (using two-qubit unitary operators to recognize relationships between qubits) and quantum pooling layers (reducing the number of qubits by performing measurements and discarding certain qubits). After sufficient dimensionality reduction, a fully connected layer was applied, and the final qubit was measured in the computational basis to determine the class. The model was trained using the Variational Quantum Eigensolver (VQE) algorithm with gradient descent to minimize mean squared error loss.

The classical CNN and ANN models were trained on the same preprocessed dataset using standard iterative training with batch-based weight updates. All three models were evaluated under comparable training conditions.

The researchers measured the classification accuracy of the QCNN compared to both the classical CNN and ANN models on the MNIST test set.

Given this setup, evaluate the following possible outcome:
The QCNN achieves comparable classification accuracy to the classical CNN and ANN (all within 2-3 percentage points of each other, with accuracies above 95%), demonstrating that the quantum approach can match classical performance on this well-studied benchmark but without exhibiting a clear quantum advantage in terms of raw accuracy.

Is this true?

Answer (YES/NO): NO